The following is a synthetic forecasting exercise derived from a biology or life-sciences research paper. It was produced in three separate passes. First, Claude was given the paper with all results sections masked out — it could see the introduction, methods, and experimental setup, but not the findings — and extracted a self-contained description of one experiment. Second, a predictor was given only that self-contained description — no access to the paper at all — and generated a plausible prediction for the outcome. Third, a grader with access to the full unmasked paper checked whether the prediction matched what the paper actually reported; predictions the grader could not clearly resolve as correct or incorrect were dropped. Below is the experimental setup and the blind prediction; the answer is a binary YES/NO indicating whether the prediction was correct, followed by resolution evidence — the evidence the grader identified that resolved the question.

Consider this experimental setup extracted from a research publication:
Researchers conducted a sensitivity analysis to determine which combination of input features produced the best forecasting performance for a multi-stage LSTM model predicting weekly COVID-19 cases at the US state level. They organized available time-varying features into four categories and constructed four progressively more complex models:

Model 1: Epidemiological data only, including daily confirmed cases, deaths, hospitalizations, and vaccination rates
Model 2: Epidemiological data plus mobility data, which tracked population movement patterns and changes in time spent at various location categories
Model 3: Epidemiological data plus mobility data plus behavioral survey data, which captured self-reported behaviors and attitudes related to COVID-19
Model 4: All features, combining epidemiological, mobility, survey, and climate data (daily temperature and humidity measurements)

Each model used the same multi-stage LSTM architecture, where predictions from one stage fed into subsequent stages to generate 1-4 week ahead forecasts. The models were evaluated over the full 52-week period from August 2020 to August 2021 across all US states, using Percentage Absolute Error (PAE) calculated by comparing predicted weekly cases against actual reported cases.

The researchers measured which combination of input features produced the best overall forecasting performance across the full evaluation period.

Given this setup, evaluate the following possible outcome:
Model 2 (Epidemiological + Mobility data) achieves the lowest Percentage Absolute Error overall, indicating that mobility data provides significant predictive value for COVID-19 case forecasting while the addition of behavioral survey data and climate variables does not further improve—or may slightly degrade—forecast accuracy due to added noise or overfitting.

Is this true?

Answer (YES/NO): NO